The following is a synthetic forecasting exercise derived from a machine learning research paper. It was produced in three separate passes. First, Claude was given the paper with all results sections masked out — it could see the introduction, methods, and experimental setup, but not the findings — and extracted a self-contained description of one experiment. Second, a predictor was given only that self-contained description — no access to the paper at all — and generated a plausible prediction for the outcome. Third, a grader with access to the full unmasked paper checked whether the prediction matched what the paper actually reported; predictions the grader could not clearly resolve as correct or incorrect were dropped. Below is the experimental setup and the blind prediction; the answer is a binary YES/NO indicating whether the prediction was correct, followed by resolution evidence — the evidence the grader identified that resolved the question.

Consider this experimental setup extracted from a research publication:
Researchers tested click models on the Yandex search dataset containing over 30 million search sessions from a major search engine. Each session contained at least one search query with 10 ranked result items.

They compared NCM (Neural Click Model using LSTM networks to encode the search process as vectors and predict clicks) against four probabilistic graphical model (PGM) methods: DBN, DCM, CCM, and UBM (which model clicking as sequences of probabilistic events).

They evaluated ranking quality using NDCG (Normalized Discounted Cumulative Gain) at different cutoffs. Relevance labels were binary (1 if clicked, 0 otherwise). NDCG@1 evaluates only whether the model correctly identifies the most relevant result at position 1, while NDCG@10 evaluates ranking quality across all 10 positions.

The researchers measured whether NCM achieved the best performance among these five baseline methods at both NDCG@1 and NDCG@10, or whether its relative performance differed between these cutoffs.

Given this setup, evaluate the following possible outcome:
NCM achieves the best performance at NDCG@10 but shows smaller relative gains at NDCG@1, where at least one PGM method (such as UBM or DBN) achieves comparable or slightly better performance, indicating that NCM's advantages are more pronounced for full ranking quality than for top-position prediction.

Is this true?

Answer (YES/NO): NO